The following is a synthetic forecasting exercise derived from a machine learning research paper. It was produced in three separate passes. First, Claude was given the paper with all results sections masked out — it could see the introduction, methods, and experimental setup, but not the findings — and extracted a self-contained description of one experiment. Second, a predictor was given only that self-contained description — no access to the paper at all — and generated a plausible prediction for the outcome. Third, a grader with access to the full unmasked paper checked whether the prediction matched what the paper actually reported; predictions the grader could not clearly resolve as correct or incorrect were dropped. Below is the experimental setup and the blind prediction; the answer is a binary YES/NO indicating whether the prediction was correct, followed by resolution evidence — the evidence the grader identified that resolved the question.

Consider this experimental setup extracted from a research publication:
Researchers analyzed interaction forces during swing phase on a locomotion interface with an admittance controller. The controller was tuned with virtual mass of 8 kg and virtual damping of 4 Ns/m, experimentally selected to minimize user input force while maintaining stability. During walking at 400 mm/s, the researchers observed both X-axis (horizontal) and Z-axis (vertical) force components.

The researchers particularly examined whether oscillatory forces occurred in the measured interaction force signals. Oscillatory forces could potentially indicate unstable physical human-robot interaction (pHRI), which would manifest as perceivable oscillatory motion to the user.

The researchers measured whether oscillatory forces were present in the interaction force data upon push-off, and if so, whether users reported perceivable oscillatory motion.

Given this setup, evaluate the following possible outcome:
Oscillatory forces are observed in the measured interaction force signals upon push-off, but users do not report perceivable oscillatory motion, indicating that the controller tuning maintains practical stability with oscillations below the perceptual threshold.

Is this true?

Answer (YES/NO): YES